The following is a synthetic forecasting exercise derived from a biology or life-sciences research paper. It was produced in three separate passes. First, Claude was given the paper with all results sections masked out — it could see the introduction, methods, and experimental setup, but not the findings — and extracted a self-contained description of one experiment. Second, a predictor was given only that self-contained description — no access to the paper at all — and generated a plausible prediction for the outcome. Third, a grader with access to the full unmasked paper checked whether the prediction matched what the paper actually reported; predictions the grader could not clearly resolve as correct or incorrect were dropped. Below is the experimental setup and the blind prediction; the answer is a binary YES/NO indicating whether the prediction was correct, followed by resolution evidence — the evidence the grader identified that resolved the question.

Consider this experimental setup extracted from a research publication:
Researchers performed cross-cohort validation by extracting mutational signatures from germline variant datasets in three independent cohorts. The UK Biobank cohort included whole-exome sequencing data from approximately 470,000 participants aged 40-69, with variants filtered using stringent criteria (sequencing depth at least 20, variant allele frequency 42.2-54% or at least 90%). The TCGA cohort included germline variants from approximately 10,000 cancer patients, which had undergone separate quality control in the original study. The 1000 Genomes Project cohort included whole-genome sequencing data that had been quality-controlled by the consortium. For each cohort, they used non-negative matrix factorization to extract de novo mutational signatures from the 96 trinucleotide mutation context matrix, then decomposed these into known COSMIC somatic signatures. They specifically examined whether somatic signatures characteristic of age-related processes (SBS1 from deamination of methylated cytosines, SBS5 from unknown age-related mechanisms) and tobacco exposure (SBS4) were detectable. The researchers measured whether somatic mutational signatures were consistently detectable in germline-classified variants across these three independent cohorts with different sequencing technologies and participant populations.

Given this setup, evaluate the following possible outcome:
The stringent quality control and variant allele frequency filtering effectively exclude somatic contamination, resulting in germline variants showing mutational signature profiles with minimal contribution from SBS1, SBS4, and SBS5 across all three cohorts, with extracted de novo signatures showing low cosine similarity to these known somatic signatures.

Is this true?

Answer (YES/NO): NO